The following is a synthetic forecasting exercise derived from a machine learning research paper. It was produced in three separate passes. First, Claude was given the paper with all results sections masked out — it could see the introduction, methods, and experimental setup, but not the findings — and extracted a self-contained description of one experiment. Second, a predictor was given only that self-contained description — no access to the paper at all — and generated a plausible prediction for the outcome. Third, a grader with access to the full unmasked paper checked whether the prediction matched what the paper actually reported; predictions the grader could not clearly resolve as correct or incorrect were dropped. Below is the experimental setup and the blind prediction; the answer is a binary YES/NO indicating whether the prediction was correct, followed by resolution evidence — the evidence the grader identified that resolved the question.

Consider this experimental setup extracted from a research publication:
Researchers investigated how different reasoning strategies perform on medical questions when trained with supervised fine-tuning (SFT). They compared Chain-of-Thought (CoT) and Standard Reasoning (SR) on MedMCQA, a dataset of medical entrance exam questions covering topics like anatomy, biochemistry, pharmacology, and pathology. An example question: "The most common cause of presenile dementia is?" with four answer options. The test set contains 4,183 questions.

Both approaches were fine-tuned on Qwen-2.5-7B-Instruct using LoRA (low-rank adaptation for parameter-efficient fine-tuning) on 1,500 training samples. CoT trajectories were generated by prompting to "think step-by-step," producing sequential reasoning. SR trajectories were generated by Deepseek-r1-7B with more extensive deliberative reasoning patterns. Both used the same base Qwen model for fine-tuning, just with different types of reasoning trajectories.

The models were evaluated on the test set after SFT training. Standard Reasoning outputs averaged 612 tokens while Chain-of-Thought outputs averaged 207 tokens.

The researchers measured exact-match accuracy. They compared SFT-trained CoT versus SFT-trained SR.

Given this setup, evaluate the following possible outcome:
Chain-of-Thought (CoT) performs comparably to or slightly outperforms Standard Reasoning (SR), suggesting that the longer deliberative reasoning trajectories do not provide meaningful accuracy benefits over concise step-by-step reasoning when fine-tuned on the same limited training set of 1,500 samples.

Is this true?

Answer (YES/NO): NO